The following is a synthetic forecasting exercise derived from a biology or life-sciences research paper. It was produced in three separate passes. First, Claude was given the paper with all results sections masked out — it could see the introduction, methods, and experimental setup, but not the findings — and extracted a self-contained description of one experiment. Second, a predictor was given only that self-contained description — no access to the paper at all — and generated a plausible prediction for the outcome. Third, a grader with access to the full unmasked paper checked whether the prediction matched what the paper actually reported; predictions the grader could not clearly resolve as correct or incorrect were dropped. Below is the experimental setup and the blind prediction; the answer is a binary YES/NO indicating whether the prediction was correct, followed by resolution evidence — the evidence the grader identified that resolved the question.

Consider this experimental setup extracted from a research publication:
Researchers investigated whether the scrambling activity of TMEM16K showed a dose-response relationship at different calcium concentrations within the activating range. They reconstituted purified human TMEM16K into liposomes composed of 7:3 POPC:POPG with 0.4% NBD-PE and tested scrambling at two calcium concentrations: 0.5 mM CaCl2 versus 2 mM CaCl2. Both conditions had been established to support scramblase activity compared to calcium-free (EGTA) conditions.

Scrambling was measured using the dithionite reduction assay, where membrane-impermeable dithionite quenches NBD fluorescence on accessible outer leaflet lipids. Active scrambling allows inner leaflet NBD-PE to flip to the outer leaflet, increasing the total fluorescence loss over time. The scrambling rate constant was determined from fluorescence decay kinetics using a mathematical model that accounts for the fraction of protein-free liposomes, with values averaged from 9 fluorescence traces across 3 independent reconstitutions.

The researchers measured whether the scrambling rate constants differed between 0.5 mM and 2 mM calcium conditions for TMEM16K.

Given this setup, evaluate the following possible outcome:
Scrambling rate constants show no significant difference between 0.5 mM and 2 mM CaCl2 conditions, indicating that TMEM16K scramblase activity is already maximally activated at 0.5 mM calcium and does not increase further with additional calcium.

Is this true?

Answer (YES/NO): YES